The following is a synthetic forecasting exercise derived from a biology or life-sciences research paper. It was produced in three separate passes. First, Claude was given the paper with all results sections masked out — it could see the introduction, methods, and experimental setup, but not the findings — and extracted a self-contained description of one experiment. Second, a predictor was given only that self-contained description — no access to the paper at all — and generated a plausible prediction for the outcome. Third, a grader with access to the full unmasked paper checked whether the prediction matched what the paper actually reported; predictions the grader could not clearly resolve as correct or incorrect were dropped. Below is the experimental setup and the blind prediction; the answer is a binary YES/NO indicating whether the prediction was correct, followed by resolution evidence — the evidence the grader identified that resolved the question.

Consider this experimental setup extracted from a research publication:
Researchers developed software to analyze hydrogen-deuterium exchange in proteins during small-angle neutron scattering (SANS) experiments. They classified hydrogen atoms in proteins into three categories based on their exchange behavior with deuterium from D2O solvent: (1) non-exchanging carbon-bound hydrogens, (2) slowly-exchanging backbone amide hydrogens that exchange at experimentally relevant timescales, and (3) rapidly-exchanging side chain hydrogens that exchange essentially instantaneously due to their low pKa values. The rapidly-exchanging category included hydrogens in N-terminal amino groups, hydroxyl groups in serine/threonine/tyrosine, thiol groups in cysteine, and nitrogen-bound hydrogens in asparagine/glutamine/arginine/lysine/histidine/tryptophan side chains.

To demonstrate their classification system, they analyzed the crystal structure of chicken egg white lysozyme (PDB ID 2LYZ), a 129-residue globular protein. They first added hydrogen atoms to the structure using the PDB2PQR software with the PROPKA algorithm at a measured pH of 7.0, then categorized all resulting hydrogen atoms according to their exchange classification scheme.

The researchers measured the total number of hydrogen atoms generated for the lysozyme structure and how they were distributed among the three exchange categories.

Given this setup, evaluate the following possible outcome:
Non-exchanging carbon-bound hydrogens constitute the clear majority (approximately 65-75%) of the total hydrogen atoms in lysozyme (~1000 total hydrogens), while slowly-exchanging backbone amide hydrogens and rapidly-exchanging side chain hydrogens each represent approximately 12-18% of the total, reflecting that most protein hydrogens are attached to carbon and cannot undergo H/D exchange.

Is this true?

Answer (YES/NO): YES